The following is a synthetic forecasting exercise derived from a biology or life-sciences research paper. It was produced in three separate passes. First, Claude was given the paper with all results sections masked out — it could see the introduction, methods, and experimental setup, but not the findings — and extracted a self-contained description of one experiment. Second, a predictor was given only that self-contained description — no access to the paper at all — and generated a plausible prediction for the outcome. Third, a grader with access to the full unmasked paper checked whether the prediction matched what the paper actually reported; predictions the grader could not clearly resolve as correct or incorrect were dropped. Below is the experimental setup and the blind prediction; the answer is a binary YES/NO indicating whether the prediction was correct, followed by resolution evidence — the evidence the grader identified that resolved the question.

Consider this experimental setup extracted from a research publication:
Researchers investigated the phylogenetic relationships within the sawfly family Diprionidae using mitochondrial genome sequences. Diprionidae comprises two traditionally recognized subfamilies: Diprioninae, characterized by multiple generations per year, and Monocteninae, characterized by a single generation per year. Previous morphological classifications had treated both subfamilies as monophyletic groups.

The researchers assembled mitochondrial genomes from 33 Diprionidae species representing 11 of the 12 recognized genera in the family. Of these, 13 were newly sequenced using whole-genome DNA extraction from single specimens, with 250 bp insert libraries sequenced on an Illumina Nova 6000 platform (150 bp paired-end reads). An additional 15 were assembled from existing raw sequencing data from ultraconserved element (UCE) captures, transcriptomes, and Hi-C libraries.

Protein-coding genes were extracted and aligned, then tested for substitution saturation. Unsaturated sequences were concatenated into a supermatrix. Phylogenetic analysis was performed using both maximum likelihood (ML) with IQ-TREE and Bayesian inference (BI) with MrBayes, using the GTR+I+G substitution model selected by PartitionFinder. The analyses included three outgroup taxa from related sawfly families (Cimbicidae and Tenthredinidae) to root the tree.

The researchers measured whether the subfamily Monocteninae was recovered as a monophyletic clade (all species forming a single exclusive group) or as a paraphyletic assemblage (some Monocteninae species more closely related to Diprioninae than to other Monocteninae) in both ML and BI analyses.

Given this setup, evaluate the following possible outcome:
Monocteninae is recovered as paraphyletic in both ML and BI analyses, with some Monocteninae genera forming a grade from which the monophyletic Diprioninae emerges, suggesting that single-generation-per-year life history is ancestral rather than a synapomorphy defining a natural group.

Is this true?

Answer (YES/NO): YES